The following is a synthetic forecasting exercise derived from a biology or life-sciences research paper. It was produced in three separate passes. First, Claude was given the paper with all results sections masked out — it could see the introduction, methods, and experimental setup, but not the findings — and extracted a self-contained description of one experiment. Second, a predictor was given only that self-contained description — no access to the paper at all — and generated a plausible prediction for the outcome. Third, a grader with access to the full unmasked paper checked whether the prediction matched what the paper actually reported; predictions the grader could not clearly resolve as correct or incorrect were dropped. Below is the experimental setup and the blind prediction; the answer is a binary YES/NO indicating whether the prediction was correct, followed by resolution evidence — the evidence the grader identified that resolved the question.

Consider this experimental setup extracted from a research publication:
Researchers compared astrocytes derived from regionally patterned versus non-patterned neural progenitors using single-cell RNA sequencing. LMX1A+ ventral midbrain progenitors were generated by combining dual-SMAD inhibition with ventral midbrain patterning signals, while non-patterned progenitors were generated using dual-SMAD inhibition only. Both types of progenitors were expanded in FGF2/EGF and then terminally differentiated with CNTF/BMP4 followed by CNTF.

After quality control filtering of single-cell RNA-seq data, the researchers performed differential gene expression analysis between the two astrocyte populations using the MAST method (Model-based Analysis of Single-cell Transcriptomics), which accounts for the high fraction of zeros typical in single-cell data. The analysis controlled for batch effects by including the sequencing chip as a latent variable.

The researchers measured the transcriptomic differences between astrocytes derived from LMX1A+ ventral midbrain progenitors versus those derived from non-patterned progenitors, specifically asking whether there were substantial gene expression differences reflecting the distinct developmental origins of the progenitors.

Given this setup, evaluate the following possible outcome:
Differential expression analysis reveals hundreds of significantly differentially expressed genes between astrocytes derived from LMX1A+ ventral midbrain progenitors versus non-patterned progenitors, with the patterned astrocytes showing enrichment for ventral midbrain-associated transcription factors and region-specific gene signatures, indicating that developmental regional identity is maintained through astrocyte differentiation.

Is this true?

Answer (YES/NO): YES